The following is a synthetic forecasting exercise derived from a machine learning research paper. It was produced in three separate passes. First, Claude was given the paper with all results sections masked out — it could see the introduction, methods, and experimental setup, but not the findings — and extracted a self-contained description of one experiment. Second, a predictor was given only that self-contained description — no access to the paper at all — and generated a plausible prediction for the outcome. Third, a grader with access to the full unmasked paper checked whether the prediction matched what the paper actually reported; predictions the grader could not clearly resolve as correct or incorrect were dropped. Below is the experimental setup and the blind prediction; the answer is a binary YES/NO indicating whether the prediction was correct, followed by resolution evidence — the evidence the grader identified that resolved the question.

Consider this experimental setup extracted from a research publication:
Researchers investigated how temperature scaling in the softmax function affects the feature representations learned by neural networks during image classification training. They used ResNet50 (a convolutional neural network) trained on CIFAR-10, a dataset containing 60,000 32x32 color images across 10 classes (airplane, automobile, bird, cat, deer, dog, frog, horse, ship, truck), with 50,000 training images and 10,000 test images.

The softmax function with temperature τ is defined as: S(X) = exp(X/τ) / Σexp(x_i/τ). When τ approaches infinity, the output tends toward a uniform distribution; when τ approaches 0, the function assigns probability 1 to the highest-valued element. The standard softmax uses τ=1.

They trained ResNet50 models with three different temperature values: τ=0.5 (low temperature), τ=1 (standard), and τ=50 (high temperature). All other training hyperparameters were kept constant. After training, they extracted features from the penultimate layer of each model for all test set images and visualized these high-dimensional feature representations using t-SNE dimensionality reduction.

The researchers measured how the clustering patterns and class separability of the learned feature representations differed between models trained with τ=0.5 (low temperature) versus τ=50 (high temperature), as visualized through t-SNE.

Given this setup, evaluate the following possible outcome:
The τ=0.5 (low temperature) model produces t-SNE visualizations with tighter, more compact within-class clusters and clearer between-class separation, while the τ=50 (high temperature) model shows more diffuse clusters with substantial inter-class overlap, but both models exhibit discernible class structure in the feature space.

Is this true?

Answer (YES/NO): NO